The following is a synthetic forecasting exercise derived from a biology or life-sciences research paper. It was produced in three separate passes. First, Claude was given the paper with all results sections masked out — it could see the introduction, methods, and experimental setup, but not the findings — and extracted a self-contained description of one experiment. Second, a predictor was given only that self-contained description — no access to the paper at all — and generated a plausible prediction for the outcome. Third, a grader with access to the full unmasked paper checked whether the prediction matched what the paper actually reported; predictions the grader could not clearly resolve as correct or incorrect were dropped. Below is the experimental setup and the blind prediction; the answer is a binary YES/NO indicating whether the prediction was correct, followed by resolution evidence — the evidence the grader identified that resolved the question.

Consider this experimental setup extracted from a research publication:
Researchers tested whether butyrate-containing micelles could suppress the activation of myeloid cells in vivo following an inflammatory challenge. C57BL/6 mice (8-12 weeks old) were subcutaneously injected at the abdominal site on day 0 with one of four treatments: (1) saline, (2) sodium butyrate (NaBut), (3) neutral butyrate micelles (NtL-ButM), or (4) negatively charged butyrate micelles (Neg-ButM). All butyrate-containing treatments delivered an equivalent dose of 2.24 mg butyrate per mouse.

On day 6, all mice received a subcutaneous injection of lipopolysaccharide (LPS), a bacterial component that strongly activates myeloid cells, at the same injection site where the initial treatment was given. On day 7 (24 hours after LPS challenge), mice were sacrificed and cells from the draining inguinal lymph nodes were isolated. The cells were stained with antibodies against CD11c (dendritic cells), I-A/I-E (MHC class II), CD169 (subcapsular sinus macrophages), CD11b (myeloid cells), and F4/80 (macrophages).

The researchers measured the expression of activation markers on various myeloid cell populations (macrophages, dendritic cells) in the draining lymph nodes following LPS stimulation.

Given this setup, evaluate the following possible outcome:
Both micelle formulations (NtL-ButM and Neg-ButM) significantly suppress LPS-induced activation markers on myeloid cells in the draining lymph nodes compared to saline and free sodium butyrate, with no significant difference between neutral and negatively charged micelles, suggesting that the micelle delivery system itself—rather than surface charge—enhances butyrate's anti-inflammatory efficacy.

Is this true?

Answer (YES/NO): NO